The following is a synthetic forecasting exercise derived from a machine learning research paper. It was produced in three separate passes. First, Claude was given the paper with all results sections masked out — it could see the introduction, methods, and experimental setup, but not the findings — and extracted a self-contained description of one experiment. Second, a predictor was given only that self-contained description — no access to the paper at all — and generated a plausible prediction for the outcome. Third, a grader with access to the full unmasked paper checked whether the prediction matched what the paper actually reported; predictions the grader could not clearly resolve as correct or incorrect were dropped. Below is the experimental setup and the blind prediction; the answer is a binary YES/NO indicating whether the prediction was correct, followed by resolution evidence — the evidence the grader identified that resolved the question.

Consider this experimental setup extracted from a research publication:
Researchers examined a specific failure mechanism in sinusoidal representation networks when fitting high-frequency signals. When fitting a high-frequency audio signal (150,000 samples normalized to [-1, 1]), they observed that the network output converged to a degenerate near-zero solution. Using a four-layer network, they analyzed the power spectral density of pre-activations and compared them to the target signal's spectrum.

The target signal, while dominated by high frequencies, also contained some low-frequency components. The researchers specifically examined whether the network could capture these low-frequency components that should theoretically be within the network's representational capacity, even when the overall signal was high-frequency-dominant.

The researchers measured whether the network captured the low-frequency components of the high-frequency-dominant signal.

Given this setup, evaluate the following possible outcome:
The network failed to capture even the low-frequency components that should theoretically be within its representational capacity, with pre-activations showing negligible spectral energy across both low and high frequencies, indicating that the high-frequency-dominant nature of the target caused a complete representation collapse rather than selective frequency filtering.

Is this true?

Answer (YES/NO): NO